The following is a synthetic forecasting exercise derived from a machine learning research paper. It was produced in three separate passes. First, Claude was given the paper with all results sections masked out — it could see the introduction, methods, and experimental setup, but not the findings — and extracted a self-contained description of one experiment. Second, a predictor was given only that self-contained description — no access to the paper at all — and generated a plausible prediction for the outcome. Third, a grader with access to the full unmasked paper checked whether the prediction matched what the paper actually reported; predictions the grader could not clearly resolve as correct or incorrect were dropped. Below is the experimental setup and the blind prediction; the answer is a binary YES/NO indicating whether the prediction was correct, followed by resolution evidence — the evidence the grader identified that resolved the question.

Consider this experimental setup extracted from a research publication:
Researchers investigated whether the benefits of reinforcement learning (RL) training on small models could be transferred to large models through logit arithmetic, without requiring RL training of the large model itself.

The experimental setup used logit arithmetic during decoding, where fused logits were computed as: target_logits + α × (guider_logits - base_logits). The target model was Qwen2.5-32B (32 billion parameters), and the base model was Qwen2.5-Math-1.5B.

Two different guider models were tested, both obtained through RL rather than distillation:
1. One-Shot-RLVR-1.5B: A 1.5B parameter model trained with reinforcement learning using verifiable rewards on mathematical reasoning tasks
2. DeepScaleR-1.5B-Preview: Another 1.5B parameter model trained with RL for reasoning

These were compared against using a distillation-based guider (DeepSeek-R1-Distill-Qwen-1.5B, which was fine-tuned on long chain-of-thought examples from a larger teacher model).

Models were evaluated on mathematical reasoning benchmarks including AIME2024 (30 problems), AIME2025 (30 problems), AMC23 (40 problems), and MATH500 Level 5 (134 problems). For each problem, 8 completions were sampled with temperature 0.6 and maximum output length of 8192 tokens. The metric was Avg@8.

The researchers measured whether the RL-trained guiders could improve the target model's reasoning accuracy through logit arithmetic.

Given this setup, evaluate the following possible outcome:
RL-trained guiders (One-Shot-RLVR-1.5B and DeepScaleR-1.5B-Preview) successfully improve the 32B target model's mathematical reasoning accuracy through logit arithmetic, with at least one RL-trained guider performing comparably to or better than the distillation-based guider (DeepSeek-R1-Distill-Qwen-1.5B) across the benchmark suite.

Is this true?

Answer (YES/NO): NO